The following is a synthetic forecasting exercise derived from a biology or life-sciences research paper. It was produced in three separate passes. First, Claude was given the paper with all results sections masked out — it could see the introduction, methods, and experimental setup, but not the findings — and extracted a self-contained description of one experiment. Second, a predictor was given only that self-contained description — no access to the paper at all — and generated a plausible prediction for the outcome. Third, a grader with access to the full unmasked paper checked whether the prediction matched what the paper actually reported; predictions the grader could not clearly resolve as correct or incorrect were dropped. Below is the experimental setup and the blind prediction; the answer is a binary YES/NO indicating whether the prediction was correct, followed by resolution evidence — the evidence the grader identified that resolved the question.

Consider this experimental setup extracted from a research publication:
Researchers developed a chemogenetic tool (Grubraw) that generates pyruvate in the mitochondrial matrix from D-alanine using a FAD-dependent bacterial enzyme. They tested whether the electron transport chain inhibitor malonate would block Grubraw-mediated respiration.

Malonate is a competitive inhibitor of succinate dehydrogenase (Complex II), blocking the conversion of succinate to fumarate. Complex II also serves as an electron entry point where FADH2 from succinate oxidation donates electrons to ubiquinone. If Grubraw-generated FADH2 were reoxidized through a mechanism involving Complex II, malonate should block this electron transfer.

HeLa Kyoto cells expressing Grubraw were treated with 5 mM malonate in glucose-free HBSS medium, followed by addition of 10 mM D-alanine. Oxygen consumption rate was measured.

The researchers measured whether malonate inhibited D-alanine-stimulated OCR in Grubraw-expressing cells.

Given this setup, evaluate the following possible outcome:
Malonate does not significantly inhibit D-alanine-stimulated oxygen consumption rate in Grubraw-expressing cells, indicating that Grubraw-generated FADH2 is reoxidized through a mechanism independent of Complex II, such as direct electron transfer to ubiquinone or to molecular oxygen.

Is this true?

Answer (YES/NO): YES